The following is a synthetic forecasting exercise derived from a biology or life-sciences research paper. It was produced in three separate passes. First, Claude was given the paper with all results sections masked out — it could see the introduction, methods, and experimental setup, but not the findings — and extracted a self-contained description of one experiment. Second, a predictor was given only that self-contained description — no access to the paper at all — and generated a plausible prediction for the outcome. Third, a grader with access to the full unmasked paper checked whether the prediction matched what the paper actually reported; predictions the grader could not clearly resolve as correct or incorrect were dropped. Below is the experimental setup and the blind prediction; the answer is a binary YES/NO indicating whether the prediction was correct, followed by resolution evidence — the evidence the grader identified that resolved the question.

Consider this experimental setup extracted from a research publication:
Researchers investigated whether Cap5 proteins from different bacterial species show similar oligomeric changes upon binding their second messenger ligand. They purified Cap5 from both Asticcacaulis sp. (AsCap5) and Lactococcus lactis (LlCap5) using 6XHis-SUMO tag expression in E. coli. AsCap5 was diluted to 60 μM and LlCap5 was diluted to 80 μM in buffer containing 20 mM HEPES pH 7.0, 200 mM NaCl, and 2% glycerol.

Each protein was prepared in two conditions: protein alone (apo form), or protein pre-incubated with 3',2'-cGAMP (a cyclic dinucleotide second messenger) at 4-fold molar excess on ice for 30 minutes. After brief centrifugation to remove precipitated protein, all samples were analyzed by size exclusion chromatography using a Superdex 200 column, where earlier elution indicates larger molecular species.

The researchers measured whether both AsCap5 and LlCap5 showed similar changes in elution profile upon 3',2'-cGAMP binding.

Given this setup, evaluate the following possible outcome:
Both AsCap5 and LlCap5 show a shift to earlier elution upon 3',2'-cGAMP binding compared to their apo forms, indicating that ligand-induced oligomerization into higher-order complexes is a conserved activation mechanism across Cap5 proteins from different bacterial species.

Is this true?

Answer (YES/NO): NO